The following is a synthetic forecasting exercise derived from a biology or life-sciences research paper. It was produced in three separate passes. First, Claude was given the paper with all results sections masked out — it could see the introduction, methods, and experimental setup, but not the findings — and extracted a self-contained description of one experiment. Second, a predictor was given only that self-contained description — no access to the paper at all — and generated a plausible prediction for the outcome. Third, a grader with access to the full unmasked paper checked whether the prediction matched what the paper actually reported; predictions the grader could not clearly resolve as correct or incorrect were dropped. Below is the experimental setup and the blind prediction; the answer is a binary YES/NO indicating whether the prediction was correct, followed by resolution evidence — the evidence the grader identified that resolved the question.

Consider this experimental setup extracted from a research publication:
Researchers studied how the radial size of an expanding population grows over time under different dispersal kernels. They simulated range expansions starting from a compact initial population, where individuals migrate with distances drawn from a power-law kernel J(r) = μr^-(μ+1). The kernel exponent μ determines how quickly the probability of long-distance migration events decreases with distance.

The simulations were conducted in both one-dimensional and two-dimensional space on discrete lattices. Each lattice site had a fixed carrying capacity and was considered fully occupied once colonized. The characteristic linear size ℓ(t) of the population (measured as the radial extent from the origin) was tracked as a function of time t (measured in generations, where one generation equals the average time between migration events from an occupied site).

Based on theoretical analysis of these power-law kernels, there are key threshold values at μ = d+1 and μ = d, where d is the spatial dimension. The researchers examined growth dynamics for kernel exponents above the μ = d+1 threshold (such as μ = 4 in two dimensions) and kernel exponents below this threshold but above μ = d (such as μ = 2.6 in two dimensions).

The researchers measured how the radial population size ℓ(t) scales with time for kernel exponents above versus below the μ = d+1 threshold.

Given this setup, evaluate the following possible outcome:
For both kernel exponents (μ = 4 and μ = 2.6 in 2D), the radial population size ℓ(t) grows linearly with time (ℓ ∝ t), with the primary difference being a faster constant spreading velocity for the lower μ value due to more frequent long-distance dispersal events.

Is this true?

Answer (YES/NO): NO